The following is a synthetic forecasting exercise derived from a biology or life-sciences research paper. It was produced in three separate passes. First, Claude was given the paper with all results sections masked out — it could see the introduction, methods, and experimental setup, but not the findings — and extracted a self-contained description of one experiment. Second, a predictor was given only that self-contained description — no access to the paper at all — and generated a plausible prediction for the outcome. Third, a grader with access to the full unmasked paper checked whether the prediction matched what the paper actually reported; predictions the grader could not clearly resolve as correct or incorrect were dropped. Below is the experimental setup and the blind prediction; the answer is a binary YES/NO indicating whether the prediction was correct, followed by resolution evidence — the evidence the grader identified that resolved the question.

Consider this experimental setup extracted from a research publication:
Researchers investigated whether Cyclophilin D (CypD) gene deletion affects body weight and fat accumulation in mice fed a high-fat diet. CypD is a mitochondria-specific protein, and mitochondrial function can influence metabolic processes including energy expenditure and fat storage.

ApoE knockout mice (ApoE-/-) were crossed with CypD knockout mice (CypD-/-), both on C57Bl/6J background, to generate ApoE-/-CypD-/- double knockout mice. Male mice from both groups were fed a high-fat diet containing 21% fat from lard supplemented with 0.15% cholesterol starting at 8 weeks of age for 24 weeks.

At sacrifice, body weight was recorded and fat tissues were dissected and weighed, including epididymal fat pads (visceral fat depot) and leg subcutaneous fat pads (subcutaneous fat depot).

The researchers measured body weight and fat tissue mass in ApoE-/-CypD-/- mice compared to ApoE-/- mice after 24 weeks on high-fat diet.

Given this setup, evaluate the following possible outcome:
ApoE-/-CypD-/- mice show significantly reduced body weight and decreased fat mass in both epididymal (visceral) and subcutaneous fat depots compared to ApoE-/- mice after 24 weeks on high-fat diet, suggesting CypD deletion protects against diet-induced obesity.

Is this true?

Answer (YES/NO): NO